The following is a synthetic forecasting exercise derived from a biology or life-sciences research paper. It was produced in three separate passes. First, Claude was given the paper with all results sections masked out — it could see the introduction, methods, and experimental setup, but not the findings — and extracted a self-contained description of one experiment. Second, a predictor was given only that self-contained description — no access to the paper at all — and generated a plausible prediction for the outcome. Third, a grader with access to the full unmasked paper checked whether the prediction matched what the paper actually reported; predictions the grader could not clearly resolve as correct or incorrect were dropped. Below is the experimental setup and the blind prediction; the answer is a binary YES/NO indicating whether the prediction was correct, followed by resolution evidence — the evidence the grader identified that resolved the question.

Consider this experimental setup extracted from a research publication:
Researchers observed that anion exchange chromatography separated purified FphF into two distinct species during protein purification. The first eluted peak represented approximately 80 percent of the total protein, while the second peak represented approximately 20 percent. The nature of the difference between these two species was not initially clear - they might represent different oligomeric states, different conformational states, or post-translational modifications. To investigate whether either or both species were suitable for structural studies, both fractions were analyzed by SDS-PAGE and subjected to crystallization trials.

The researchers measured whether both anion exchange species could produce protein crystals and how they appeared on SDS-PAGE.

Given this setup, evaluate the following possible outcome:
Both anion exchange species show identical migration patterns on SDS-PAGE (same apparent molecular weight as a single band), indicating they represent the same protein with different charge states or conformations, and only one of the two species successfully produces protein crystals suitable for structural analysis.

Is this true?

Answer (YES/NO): NO